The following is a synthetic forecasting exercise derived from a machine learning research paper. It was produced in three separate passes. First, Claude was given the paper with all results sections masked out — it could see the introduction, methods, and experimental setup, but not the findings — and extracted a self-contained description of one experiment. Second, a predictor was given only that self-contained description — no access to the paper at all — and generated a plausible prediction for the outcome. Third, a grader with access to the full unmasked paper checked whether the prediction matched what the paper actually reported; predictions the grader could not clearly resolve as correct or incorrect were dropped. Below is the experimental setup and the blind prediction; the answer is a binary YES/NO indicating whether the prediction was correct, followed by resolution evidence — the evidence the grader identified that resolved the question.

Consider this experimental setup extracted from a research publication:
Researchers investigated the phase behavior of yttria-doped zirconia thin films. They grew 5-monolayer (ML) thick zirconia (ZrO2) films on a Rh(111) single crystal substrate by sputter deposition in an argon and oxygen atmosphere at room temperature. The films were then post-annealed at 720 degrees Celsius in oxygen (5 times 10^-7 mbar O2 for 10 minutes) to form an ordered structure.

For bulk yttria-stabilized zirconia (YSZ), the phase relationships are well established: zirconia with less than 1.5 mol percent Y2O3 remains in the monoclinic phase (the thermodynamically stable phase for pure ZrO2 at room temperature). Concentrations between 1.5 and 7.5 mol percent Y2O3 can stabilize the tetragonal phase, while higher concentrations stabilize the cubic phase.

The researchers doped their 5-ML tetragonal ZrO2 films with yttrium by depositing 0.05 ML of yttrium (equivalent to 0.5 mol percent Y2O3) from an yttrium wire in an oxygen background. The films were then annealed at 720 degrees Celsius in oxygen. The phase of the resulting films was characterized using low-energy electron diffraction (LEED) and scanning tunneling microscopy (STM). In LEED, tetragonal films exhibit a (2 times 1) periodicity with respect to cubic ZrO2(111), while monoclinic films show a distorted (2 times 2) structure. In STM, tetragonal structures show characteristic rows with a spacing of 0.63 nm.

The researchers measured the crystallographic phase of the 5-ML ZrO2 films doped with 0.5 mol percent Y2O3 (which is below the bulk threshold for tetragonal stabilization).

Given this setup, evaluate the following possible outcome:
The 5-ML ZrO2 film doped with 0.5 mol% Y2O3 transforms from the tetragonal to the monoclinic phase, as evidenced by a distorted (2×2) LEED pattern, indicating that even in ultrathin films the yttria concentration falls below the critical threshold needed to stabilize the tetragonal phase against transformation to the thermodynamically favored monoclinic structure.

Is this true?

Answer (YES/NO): NO